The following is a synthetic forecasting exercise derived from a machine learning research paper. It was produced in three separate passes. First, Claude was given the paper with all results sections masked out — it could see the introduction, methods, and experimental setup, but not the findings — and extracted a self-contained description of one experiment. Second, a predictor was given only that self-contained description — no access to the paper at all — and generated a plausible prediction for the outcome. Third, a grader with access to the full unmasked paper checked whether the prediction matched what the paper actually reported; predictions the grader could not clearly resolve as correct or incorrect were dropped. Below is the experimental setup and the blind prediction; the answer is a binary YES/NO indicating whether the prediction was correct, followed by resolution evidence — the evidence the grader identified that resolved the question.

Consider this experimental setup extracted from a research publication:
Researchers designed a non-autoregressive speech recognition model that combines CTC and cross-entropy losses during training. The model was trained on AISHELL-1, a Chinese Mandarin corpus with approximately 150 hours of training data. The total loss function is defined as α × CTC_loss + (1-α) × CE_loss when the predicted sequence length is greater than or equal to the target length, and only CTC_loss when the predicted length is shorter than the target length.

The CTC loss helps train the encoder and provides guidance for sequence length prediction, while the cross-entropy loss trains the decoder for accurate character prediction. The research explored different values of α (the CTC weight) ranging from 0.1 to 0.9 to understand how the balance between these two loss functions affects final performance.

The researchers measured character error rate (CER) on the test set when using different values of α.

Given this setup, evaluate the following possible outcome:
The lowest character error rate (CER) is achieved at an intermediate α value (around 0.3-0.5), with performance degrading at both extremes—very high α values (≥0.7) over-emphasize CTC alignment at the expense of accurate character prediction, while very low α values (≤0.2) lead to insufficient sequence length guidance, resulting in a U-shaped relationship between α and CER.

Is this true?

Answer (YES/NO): NO